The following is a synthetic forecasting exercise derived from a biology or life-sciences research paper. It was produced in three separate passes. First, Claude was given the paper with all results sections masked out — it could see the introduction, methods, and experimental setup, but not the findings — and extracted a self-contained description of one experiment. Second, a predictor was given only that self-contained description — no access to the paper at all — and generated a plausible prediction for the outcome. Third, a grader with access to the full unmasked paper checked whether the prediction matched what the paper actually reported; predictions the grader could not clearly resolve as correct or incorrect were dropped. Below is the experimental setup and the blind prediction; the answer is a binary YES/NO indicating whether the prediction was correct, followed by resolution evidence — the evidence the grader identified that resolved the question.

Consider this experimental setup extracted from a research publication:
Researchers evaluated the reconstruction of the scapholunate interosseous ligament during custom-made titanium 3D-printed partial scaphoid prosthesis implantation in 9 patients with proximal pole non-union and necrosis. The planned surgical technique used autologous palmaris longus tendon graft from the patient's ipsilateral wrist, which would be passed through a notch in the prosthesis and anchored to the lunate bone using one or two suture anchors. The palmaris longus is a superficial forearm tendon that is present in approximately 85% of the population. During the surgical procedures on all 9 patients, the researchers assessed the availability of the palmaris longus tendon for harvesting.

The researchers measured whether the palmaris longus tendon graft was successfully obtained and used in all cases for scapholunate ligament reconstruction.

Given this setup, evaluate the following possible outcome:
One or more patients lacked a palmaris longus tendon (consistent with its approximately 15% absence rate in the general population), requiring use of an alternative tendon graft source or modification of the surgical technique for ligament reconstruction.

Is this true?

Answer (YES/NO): YES